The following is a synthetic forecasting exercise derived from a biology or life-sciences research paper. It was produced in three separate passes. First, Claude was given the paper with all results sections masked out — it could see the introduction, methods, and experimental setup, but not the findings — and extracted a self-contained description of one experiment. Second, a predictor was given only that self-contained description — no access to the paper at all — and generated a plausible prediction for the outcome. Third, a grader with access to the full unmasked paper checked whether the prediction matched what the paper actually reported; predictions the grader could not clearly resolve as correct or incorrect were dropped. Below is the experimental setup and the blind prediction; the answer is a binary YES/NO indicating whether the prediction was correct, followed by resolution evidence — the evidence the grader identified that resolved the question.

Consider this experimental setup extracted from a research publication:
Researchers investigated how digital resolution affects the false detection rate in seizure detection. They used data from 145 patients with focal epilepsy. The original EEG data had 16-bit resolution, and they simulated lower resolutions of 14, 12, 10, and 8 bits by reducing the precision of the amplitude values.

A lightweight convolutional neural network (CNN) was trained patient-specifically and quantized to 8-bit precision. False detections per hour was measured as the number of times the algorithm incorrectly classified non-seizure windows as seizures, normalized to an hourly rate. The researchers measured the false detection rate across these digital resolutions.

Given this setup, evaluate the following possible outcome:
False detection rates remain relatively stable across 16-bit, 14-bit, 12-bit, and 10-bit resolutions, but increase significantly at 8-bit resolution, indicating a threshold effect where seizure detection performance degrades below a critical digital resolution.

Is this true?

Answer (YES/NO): NO